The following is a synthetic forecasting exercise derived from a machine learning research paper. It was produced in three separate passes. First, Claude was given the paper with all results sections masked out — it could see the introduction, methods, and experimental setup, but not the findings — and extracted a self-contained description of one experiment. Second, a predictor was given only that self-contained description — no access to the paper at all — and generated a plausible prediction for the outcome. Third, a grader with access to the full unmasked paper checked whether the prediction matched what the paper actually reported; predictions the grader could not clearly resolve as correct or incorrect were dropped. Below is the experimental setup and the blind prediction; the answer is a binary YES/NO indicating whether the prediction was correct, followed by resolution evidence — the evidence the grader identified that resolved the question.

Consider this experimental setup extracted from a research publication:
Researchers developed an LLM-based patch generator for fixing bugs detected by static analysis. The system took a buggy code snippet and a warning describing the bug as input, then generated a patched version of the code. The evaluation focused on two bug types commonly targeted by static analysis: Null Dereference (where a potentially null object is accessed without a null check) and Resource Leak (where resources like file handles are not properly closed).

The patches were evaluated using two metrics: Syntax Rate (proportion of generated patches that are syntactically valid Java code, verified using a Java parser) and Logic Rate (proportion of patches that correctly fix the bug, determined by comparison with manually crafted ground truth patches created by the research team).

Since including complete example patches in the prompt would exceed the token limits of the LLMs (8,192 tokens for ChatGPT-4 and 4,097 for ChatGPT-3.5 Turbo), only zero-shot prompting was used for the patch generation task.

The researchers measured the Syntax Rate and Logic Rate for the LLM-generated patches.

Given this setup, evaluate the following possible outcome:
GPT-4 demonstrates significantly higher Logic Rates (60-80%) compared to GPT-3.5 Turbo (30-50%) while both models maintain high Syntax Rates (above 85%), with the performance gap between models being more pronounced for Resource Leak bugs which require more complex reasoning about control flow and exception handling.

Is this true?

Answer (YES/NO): NO